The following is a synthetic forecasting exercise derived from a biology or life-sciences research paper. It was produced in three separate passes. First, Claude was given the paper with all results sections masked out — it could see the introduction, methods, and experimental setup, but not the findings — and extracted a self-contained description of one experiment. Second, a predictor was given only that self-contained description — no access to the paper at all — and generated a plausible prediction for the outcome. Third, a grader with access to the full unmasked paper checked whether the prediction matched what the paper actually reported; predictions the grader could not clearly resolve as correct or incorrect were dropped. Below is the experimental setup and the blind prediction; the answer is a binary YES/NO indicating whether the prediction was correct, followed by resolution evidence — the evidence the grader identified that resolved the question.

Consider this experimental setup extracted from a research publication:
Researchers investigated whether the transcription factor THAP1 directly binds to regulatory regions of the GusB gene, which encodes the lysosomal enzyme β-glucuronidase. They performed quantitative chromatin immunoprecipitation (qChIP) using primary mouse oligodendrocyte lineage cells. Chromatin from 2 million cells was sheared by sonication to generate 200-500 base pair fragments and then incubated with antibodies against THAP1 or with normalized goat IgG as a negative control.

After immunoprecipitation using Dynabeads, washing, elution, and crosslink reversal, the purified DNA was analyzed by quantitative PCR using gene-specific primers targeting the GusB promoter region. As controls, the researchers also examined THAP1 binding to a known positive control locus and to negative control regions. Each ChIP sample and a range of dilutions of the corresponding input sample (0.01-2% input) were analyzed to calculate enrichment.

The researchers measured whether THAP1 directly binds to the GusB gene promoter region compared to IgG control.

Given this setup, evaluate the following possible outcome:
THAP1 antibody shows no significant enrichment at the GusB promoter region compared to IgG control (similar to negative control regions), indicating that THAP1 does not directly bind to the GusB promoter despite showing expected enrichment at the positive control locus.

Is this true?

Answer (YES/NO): NO